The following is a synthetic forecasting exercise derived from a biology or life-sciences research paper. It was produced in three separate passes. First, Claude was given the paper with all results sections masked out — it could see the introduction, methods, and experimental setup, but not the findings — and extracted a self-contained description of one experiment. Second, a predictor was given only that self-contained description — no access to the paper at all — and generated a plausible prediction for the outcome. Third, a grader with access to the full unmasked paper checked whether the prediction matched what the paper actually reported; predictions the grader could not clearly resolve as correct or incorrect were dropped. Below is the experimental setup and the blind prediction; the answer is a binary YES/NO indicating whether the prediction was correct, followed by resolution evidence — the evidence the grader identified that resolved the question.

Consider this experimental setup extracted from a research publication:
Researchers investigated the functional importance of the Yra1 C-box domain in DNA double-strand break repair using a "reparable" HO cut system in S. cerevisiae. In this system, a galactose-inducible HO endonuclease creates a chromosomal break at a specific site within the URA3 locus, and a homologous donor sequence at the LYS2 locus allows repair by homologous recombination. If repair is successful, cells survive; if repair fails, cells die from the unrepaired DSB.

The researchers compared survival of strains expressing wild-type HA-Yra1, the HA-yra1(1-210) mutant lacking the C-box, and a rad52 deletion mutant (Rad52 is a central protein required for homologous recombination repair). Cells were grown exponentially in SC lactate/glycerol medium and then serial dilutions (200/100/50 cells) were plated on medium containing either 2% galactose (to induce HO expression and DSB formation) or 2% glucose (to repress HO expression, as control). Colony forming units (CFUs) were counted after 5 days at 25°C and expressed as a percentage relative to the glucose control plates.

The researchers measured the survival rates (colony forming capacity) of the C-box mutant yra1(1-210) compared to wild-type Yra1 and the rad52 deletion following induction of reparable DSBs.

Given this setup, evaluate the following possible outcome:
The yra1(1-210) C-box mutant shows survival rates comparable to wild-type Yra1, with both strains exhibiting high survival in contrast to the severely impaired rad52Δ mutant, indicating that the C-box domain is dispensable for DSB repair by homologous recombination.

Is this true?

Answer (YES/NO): NO